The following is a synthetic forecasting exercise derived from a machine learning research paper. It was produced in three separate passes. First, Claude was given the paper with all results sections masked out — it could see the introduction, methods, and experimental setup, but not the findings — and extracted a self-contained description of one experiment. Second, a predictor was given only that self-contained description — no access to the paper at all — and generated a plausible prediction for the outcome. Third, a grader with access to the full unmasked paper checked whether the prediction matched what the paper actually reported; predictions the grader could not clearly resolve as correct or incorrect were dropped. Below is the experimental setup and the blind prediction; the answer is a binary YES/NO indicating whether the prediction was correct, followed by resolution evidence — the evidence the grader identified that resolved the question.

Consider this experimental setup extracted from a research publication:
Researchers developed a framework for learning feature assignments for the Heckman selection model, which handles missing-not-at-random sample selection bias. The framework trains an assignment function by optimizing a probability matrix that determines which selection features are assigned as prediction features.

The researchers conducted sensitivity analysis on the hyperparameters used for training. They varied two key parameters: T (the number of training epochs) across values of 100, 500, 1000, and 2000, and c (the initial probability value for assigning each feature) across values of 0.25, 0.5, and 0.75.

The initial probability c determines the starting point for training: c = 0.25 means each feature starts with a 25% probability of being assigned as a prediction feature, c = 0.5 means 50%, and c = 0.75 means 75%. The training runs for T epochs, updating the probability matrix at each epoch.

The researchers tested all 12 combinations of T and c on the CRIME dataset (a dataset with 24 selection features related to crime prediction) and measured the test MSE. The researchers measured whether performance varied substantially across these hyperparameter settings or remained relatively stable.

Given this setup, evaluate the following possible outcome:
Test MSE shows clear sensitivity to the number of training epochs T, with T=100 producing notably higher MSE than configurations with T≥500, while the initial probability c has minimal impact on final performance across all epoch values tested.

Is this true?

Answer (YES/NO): NO